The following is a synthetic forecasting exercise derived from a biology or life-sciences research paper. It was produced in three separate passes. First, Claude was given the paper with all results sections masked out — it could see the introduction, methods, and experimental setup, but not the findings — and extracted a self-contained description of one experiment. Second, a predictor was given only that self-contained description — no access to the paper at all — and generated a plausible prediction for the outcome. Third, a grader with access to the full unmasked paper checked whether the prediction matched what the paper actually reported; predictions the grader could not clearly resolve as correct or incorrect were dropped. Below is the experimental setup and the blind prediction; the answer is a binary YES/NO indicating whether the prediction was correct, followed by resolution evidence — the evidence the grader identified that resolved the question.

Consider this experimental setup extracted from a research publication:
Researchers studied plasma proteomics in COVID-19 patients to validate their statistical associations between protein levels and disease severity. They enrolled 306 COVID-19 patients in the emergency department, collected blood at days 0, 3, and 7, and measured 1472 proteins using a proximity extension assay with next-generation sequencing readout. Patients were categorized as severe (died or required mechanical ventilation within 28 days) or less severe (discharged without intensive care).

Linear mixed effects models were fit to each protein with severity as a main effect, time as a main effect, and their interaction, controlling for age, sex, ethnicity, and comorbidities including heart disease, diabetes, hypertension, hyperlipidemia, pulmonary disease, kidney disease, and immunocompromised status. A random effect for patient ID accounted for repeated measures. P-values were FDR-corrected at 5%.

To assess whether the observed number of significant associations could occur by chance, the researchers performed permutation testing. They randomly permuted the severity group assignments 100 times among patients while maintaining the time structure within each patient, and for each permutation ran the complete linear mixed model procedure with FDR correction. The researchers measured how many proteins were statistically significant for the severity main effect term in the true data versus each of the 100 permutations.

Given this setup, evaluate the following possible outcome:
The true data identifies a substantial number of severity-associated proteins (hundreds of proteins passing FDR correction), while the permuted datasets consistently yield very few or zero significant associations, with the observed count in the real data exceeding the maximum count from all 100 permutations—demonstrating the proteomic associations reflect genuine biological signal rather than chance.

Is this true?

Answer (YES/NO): YES